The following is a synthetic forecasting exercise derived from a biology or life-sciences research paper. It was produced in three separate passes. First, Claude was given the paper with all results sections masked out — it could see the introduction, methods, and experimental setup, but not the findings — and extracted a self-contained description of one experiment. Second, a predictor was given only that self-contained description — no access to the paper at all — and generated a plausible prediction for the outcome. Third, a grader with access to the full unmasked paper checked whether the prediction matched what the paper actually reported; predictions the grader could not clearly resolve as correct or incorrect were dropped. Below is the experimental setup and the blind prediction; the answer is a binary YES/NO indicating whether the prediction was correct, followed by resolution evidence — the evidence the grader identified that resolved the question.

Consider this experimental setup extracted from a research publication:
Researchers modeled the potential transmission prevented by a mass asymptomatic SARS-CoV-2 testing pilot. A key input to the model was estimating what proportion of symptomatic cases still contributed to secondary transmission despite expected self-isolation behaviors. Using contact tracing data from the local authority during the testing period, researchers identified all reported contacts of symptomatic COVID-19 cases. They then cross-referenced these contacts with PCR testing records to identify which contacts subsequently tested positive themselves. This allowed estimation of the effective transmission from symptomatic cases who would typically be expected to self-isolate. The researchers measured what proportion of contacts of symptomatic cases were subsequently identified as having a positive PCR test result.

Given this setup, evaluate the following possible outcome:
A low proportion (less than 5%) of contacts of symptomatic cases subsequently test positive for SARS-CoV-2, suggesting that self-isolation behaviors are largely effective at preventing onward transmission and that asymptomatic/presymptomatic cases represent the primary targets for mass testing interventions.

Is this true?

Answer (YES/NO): NO